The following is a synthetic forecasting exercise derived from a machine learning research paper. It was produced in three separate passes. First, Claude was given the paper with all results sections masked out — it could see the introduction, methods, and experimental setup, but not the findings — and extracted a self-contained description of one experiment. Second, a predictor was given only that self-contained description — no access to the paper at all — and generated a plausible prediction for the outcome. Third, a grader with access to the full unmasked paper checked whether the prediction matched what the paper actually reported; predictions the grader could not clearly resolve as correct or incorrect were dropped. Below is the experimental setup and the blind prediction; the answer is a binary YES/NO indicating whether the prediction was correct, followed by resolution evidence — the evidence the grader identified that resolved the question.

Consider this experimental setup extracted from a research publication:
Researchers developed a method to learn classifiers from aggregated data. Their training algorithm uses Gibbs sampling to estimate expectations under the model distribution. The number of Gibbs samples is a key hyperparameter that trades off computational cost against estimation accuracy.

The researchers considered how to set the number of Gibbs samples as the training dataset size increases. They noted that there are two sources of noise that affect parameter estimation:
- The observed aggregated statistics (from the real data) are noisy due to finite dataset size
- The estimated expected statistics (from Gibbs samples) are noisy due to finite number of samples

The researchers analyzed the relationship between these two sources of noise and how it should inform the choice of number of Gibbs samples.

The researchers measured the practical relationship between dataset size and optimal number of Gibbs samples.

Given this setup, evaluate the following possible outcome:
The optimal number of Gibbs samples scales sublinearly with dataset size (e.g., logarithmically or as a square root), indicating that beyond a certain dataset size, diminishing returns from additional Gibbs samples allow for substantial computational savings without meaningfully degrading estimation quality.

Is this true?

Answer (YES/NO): YES